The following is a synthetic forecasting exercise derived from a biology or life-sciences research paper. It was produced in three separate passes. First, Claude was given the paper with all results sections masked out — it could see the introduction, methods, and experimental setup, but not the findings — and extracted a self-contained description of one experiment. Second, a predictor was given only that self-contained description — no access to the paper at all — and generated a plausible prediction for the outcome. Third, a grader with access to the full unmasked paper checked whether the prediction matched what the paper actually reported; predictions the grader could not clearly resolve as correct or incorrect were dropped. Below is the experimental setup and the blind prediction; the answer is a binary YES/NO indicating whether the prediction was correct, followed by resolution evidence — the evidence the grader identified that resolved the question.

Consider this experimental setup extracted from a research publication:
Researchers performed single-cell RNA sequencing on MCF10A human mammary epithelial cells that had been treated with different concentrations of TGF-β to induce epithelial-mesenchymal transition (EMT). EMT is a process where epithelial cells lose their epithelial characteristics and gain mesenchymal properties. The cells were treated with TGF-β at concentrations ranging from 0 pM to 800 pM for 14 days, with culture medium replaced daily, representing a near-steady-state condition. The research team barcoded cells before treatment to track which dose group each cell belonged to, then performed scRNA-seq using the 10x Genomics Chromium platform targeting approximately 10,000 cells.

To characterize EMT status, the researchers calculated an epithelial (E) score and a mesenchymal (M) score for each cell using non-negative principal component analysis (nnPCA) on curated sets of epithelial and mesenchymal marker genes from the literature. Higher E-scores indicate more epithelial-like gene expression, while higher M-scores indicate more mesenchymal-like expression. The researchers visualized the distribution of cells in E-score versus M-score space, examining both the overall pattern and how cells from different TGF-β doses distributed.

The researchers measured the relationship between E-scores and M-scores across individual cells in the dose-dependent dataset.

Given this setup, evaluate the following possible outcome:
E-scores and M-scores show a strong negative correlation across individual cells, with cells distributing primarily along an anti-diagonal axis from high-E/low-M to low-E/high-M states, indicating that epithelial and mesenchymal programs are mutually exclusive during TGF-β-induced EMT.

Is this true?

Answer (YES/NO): NO